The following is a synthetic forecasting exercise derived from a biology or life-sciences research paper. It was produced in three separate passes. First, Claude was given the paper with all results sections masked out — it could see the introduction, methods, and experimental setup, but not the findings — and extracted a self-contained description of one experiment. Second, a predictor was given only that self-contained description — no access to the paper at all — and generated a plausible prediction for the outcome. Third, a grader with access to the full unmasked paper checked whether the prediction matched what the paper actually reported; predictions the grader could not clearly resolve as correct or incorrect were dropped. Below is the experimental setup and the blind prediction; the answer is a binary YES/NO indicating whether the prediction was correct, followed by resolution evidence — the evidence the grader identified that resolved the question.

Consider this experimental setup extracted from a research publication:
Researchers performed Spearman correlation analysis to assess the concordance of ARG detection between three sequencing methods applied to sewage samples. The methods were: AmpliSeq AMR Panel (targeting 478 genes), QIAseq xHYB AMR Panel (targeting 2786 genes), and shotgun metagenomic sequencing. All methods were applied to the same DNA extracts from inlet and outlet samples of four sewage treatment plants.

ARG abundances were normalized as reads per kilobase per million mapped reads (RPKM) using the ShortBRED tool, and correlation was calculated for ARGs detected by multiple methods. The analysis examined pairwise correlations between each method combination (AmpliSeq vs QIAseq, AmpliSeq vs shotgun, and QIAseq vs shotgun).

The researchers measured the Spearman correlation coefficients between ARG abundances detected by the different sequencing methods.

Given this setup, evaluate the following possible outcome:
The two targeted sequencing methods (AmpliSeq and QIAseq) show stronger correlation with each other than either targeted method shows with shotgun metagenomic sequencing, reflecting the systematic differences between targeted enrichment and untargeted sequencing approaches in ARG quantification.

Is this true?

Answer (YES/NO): NO